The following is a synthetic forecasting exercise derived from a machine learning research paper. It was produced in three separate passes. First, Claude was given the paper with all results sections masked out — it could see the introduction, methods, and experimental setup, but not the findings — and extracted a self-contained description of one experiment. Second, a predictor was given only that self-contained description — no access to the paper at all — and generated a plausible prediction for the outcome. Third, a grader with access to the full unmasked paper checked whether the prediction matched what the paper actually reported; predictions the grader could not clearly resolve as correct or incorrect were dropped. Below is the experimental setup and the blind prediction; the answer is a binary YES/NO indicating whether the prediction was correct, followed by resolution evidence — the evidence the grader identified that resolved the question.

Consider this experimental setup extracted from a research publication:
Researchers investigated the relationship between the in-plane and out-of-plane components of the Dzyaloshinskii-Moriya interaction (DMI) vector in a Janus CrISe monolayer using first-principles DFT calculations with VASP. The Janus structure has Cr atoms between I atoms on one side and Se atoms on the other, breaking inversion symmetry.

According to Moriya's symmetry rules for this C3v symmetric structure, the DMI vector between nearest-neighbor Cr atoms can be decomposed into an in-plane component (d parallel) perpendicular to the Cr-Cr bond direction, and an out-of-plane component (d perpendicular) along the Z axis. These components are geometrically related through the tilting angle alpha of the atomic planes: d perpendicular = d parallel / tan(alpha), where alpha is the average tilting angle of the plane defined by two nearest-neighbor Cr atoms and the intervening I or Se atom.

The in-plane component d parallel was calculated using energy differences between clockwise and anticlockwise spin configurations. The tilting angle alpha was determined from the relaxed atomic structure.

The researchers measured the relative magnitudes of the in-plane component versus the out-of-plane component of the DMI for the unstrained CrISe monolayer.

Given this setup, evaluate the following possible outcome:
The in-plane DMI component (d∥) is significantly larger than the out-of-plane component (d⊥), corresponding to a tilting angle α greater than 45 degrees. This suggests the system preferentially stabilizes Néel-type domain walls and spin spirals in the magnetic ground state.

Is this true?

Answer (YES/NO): YES